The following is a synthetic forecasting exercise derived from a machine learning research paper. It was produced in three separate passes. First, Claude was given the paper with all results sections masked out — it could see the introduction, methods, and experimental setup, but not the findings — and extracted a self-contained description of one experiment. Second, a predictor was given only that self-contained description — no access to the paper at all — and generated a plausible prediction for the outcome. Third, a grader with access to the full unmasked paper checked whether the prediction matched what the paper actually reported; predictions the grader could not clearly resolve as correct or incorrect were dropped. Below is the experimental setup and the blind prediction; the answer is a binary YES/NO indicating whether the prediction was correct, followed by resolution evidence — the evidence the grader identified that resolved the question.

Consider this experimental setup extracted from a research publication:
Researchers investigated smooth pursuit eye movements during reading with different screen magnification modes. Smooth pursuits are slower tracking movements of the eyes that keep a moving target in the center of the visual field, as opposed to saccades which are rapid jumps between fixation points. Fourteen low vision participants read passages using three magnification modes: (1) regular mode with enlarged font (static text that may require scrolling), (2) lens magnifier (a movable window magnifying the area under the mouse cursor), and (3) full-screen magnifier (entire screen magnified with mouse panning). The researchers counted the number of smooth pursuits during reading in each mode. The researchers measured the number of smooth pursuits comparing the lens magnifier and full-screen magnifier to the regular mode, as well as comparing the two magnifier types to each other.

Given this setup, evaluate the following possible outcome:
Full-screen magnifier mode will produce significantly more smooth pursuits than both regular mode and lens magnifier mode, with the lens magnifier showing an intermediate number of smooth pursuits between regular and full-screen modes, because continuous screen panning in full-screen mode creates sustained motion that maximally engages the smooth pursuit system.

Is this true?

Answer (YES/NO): NO